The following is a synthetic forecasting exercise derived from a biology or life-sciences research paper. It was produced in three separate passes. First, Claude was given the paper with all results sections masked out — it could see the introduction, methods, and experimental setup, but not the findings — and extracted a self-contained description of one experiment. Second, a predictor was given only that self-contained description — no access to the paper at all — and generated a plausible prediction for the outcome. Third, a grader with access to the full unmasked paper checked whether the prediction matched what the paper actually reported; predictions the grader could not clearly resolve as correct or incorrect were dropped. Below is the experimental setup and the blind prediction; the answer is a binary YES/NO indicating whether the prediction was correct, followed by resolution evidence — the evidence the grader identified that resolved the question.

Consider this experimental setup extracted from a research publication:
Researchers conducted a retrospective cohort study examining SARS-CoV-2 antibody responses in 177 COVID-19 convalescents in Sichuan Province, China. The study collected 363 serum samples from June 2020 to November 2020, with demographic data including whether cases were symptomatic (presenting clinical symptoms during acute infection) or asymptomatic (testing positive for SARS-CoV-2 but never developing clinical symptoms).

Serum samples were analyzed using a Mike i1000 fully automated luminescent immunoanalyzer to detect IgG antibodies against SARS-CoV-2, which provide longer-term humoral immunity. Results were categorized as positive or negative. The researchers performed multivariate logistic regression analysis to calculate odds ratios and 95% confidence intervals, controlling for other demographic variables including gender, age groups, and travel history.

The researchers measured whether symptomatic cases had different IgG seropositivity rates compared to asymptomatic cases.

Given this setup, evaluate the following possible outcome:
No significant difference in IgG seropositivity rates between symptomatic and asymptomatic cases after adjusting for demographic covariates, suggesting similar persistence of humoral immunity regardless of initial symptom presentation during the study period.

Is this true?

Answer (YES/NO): NO